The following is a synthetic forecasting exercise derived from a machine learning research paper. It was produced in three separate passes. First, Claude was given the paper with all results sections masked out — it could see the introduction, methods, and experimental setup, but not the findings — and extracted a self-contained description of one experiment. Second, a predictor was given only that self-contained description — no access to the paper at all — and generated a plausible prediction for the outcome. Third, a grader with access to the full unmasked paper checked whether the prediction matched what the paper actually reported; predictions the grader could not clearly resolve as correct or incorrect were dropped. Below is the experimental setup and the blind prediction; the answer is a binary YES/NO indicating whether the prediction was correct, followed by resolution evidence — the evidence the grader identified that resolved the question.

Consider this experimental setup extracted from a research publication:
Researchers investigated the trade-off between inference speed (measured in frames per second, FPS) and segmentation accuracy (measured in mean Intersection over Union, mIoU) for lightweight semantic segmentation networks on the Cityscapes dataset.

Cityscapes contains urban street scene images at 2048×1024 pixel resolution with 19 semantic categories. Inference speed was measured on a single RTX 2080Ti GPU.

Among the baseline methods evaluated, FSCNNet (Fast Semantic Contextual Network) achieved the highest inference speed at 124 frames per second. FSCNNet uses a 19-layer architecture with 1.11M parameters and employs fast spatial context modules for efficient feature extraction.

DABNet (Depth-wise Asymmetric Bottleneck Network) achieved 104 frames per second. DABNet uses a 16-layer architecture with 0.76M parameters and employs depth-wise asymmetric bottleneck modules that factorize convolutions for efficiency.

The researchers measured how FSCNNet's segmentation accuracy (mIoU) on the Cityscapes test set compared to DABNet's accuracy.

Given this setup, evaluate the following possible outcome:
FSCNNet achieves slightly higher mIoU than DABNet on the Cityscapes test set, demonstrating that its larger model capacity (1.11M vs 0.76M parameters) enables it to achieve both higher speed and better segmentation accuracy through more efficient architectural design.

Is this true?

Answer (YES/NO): NO